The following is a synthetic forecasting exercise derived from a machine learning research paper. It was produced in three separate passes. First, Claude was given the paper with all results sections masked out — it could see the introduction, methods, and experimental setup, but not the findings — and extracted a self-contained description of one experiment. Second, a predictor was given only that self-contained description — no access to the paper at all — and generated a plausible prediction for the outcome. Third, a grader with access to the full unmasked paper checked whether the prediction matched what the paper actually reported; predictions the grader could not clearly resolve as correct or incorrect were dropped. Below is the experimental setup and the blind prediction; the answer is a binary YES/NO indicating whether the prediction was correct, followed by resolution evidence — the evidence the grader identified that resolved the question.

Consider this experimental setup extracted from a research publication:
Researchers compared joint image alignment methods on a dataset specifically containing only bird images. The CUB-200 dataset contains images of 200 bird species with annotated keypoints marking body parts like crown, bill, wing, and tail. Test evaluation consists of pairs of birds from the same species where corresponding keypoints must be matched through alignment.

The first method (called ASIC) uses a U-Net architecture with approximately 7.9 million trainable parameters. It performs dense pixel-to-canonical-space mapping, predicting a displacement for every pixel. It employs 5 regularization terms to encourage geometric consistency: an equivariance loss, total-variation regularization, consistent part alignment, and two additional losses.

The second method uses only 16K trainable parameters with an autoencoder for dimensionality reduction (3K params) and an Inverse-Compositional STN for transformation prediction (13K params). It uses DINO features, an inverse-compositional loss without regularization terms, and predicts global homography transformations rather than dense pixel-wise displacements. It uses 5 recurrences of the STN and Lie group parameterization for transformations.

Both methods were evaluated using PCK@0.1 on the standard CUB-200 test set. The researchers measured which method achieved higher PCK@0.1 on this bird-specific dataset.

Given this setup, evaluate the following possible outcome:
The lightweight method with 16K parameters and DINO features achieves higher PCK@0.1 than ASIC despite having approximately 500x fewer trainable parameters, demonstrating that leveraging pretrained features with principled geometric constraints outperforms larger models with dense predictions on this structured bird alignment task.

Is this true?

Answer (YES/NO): NO